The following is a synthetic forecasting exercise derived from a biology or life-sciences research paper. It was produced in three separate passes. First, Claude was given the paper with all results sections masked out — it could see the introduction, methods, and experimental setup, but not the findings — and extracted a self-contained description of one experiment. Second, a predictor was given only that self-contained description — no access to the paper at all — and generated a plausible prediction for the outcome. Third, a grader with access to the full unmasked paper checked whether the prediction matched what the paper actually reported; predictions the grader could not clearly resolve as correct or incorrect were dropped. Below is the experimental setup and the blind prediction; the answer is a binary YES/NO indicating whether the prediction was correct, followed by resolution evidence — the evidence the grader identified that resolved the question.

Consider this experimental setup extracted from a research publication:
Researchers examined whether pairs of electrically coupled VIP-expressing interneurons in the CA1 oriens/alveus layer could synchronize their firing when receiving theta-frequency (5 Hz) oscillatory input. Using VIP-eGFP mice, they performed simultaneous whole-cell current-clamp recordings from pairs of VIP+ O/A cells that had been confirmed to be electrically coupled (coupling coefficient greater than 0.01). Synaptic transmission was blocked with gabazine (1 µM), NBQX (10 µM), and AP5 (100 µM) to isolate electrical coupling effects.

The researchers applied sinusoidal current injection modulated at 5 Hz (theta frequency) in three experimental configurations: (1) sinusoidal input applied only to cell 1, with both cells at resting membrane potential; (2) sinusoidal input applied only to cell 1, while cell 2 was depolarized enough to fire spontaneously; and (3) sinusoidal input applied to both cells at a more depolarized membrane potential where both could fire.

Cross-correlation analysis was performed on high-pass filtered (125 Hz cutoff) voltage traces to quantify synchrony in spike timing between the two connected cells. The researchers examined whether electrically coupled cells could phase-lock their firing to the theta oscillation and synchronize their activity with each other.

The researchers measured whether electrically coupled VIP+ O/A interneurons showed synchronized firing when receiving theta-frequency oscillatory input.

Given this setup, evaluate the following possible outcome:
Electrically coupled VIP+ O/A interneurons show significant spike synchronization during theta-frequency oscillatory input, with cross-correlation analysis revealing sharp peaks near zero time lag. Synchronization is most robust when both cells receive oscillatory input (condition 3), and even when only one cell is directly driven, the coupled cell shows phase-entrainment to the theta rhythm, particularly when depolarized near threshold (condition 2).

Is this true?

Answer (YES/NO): NO